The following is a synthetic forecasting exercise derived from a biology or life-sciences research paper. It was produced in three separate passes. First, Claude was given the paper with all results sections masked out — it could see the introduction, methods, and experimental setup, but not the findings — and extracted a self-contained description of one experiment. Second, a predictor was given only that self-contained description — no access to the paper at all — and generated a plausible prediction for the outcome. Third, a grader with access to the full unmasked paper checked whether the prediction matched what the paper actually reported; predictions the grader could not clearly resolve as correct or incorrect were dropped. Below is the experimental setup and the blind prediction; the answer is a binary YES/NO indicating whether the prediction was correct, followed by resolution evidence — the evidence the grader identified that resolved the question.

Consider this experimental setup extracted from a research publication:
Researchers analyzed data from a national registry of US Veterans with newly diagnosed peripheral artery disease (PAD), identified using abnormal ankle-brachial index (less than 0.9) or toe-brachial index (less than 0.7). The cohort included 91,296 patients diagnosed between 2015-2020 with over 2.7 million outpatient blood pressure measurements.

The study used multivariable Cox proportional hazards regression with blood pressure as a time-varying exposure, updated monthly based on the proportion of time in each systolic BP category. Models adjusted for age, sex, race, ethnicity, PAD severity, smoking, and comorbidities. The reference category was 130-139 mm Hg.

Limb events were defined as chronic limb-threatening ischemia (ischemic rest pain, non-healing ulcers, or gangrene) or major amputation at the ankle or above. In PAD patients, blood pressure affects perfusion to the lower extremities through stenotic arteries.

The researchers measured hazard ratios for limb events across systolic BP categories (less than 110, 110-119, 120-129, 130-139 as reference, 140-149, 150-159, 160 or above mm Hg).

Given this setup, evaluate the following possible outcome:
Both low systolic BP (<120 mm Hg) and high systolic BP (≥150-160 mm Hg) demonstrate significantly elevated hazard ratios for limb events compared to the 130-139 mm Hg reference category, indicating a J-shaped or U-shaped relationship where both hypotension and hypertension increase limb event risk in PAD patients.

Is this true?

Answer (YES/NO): YES